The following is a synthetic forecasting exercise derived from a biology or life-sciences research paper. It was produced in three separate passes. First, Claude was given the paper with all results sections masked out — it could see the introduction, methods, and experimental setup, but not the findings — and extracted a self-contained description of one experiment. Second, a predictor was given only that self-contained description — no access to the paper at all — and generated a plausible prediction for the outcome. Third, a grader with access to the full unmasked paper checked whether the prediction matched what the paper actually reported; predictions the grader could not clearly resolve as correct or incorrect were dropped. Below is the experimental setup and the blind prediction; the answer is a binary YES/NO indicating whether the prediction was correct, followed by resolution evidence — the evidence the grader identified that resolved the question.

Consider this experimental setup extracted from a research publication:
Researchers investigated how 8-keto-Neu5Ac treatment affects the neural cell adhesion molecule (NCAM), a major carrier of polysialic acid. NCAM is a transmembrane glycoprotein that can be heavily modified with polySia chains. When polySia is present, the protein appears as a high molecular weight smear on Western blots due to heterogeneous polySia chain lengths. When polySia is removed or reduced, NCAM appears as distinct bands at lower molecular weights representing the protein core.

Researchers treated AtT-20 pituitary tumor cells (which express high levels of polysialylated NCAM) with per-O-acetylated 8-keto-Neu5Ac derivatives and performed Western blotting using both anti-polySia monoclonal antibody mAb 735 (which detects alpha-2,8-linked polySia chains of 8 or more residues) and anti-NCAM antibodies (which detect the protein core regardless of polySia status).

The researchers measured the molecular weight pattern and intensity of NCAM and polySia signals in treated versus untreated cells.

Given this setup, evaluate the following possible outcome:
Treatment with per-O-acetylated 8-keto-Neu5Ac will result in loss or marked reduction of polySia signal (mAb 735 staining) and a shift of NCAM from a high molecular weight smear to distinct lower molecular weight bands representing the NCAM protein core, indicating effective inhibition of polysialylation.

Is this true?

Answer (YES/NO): YES